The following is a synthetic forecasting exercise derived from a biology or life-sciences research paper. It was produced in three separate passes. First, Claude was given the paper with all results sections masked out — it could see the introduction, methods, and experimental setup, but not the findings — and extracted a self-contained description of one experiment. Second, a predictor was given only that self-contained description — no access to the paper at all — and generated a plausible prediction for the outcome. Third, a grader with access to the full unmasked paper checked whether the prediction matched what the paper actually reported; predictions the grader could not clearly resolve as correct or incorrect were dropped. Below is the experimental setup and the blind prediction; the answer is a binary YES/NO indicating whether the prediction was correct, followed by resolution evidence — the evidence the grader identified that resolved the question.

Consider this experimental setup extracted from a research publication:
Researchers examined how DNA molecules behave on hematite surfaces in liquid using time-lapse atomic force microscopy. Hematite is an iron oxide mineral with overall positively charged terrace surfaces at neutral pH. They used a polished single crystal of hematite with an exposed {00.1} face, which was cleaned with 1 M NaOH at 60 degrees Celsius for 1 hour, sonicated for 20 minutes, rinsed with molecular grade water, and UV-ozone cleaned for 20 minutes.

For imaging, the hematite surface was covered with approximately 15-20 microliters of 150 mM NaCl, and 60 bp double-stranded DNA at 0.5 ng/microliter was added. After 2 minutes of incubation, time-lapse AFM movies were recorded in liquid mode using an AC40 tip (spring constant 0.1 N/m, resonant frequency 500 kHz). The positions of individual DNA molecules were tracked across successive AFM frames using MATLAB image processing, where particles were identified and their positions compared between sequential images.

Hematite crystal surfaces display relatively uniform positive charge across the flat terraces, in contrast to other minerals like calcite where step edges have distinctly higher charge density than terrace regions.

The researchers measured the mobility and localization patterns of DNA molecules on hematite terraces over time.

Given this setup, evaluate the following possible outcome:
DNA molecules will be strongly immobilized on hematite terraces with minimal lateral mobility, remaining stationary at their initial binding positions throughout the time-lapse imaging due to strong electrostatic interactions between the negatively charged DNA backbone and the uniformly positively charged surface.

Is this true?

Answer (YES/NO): YES